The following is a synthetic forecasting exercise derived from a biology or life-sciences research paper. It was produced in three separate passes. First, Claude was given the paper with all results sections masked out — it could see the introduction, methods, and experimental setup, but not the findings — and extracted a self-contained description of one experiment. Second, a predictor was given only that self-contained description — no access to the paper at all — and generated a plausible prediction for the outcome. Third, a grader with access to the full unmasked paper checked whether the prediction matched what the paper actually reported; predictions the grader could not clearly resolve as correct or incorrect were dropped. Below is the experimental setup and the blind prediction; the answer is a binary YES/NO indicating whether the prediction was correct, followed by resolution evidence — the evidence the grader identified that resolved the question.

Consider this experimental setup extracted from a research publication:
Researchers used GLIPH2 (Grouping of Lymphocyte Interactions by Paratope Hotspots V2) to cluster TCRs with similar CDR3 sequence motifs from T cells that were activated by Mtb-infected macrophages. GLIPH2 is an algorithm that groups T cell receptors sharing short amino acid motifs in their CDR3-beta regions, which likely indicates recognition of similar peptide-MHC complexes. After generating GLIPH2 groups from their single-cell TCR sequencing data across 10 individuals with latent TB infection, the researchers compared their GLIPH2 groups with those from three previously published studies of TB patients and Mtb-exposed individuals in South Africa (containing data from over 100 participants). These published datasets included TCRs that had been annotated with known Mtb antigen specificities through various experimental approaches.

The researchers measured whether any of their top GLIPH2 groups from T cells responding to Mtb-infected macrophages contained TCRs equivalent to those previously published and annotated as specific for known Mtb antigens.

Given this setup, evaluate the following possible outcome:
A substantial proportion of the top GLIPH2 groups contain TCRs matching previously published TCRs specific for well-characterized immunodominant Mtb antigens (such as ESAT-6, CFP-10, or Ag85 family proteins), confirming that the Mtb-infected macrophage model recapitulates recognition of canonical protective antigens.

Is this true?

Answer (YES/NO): YES